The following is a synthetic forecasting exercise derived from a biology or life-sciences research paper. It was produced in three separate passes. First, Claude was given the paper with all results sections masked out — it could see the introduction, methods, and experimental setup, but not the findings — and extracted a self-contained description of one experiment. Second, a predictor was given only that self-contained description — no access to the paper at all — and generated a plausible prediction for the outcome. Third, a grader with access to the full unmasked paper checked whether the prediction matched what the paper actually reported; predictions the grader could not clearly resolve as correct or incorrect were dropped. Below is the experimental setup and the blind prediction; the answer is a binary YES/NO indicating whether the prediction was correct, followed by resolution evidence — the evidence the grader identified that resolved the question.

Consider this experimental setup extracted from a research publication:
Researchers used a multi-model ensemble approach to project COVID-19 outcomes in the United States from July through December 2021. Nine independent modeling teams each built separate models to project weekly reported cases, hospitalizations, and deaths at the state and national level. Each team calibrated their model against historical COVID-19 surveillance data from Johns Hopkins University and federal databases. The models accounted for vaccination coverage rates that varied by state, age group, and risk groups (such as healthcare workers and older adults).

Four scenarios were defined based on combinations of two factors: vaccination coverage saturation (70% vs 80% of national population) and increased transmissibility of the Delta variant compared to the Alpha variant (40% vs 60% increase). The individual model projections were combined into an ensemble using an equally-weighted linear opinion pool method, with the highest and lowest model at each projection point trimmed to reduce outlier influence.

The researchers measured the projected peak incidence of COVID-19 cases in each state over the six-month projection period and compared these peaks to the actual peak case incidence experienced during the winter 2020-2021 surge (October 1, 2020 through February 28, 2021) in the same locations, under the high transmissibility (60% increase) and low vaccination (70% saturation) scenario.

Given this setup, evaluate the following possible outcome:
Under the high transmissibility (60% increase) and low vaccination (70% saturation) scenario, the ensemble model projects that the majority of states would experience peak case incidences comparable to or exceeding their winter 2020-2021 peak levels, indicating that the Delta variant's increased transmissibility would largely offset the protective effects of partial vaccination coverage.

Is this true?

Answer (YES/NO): NO